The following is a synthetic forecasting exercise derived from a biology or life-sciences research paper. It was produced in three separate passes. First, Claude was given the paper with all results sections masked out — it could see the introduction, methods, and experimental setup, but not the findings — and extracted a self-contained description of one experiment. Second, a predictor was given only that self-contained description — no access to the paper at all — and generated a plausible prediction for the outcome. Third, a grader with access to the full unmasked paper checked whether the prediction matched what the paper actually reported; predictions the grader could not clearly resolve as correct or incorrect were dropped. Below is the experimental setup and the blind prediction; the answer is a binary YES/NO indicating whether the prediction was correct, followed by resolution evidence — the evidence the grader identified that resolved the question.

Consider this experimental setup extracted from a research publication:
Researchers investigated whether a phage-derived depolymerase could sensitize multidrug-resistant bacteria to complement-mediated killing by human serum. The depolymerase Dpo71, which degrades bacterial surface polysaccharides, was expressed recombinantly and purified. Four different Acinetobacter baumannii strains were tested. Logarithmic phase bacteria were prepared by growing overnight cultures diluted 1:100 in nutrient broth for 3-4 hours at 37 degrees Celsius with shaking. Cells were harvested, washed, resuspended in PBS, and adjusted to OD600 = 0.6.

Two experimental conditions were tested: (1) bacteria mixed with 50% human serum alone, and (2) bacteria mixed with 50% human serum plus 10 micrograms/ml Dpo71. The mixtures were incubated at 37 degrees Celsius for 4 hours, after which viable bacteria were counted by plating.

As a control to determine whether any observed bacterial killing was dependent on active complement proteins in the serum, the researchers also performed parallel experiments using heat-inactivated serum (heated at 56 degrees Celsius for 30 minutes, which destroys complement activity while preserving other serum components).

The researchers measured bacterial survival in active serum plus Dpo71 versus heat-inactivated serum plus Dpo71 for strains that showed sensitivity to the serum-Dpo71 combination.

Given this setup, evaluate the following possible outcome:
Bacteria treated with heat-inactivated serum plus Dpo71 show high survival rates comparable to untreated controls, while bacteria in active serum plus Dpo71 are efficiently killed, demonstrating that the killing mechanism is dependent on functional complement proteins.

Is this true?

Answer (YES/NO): YES